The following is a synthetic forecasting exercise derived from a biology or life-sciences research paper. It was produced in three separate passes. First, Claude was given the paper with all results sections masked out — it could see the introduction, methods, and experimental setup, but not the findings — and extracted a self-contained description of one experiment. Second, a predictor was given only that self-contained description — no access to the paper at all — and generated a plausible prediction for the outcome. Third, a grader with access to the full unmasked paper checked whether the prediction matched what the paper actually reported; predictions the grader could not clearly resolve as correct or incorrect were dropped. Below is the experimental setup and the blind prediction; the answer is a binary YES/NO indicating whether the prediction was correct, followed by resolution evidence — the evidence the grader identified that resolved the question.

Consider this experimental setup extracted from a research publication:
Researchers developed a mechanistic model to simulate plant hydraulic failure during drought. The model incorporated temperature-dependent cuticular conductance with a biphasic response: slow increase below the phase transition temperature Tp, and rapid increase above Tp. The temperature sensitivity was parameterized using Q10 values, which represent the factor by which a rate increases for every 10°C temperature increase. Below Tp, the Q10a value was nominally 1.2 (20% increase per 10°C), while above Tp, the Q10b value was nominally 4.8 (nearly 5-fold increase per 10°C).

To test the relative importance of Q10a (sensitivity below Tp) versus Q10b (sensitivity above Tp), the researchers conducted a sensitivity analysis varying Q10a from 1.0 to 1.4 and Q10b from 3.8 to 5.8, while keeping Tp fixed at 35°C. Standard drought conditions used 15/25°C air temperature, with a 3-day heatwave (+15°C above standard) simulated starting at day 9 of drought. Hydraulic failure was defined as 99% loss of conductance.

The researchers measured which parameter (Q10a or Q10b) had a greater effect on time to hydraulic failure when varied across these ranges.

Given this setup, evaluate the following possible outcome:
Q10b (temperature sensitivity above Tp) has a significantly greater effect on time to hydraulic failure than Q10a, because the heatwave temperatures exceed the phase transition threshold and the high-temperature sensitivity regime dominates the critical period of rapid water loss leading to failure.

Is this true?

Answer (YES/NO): NO